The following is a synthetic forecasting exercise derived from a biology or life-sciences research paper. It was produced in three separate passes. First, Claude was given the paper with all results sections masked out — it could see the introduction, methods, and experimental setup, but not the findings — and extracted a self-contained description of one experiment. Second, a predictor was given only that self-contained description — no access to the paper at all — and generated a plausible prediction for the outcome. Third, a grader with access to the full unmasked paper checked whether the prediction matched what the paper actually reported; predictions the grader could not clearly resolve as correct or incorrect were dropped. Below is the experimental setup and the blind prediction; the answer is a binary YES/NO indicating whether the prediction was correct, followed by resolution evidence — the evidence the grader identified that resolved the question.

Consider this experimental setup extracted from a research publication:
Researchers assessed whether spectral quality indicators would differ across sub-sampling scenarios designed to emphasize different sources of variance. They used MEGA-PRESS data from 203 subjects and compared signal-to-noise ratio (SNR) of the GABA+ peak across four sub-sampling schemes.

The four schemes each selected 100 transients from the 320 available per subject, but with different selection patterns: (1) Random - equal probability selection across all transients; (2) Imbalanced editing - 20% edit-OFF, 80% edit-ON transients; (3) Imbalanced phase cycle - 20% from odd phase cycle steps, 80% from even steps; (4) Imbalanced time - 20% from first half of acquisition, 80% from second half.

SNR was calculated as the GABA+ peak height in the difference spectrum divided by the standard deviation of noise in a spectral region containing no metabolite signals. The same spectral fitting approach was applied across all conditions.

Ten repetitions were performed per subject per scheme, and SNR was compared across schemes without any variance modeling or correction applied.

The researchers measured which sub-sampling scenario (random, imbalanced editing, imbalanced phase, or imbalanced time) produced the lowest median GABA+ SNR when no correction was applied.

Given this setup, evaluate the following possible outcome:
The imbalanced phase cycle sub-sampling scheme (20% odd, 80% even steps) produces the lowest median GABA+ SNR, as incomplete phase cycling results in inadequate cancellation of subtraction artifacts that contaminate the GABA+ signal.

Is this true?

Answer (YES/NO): NO